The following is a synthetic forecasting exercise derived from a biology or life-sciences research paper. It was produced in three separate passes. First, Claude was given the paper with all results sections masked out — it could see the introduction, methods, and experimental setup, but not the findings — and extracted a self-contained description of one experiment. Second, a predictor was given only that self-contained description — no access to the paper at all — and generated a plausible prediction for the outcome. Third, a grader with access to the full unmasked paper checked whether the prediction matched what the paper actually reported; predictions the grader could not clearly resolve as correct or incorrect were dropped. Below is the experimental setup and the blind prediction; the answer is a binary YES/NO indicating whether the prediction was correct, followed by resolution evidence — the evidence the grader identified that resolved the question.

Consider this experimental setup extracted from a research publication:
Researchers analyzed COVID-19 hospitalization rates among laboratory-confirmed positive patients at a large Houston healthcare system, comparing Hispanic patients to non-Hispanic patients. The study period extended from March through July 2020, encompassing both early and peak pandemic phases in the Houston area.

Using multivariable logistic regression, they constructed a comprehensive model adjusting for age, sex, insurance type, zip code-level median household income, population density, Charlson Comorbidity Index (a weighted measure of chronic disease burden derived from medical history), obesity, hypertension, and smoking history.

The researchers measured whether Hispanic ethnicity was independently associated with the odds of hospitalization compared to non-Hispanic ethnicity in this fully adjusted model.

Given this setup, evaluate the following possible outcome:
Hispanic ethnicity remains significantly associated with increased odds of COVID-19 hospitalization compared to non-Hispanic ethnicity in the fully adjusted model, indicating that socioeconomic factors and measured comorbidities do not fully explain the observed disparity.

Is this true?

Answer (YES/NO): YES